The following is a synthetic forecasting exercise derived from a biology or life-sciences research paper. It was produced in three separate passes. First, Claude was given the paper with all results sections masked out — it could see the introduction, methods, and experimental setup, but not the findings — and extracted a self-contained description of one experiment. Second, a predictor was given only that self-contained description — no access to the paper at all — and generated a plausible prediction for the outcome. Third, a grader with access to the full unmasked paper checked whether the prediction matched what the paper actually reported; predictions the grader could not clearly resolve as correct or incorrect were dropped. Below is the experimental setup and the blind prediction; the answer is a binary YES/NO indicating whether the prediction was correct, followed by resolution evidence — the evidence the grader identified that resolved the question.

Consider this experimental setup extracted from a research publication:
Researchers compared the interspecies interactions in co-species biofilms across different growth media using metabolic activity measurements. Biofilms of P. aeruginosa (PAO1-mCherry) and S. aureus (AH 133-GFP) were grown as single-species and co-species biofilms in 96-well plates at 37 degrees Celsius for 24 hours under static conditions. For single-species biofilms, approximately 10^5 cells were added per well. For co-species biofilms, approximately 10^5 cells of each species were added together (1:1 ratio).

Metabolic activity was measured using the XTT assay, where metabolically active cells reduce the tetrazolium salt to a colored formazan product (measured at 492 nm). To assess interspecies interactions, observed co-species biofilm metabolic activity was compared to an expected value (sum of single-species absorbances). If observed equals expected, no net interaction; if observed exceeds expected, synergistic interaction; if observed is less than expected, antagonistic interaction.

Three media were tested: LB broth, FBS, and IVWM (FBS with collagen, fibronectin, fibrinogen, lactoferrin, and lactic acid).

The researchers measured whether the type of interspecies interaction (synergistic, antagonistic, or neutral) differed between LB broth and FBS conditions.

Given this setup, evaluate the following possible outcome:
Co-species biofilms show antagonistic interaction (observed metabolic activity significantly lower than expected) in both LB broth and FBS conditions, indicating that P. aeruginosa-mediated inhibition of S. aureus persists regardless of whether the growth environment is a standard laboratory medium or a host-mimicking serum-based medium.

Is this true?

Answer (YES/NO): YES